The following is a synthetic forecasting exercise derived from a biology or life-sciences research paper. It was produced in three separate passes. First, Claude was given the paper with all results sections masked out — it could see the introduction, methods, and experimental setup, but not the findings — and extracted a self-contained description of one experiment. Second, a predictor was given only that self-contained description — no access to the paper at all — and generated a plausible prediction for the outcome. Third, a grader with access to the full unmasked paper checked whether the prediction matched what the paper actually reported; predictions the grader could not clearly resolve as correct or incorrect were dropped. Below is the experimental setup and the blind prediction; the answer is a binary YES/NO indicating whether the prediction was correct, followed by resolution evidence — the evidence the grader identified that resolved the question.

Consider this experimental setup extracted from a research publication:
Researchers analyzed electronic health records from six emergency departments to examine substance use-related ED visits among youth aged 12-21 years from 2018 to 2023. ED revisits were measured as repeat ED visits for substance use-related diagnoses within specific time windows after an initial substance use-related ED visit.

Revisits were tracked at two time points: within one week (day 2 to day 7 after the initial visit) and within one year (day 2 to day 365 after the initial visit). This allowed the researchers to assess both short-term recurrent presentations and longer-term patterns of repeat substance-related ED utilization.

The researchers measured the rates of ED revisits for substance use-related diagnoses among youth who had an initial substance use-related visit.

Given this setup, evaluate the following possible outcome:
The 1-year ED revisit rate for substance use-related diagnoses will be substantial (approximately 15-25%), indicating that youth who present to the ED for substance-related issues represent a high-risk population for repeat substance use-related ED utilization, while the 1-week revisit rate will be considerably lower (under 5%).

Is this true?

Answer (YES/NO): YES